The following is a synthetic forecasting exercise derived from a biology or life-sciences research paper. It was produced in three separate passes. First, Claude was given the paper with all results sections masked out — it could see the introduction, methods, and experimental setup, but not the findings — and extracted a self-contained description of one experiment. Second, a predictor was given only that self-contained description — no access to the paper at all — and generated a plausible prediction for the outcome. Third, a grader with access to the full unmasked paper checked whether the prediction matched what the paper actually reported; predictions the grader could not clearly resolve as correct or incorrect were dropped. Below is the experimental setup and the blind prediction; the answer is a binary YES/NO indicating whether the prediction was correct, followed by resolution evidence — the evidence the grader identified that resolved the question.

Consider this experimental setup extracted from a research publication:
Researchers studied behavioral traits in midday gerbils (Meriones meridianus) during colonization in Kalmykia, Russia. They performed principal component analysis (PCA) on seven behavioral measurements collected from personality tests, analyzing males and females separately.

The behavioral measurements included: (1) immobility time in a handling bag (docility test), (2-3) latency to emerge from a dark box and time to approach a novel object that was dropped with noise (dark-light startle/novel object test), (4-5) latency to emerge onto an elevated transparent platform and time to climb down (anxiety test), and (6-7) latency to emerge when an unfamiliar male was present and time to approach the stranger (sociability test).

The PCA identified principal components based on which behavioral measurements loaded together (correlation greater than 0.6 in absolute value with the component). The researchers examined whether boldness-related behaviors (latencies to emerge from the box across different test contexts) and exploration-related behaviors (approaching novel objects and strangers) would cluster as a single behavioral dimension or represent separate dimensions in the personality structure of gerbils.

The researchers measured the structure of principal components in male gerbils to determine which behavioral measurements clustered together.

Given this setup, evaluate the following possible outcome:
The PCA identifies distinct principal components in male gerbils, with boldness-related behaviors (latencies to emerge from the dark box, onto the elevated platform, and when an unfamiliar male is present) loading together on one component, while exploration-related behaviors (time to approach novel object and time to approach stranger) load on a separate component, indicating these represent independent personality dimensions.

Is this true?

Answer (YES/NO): NO